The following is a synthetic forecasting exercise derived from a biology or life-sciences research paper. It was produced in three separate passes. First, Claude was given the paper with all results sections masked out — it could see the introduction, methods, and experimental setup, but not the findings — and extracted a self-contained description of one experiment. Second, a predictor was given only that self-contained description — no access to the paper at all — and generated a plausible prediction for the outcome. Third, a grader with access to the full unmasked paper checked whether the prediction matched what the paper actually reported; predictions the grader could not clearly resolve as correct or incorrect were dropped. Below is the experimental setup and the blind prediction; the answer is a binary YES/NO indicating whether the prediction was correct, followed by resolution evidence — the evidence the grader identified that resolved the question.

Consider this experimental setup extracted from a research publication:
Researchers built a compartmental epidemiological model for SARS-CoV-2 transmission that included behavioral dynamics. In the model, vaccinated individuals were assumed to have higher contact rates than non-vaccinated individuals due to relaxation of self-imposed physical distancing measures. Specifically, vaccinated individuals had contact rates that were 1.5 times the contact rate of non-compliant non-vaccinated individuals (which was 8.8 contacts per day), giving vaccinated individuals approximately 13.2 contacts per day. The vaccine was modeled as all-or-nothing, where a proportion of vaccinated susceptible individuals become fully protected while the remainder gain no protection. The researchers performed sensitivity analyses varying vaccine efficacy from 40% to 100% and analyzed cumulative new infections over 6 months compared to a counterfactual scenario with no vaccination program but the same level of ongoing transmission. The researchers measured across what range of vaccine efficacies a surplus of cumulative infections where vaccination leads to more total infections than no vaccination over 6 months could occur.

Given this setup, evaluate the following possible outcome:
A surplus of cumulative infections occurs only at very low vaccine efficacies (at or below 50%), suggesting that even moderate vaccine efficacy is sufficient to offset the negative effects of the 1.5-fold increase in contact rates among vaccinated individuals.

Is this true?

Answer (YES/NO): NO